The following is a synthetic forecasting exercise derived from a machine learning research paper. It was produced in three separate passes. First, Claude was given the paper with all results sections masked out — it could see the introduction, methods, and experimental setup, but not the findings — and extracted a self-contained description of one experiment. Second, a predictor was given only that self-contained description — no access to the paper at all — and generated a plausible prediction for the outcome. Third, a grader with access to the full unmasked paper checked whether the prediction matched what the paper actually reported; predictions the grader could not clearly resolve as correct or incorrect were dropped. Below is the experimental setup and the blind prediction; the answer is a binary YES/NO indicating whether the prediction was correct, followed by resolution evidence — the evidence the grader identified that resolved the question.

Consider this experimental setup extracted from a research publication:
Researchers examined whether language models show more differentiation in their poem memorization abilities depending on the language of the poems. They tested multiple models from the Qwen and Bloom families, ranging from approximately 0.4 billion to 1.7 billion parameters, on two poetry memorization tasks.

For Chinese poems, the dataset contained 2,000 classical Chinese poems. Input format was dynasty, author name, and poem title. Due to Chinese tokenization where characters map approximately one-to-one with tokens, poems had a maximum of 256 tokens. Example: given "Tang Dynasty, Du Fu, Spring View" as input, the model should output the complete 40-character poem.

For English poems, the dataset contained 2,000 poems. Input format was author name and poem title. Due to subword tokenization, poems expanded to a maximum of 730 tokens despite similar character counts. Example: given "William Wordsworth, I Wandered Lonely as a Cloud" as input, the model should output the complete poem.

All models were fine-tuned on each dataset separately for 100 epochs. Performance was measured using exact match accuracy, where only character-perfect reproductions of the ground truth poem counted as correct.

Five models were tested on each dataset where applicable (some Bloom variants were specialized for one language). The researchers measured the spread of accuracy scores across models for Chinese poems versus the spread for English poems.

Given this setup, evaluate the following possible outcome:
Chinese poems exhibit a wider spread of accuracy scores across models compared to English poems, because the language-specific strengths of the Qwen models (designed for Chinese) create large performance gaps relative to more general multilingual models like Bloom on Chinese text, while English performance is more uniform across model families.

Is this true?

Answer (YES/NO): YES